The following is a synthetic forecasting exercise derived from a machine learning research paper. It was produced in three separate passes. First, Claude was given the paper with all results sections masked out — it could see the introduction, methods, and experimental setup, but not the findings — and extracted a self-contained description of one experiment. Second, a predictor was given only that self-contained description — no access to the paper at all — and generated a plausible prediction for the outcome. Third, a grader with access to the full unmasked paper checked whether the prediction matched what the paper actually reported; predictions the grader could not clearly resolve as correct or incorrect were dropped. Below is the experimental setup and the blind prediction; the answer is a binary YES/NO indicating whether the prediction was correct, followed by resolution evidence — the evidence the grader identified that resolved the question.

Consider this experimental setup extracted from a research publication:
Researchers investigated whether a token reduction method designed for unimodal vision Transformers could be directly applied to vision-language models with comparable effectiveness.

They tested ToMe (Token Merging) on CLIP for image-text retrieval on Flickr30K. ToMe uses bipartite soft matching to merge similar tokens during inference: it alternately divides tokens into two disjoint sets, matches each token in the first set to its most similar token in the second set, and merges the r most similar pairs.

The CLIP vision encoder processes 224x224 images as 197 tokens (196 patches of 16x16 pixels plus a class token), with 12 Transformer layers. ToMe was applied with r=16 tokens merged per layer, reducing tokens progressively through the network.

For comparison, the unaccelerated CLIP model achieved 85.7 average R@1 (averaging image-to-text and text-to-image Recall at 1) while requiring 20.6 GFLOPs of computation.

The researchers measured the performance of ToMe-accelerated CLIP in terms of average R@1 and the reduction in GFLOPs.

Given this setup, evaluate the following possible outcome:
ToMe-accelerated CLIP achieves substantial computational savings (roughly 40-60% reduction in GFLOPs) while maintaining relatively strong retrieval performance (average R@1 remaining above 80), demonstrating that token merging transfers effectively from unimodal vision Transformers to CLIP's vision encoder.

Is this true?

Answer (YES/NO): YES